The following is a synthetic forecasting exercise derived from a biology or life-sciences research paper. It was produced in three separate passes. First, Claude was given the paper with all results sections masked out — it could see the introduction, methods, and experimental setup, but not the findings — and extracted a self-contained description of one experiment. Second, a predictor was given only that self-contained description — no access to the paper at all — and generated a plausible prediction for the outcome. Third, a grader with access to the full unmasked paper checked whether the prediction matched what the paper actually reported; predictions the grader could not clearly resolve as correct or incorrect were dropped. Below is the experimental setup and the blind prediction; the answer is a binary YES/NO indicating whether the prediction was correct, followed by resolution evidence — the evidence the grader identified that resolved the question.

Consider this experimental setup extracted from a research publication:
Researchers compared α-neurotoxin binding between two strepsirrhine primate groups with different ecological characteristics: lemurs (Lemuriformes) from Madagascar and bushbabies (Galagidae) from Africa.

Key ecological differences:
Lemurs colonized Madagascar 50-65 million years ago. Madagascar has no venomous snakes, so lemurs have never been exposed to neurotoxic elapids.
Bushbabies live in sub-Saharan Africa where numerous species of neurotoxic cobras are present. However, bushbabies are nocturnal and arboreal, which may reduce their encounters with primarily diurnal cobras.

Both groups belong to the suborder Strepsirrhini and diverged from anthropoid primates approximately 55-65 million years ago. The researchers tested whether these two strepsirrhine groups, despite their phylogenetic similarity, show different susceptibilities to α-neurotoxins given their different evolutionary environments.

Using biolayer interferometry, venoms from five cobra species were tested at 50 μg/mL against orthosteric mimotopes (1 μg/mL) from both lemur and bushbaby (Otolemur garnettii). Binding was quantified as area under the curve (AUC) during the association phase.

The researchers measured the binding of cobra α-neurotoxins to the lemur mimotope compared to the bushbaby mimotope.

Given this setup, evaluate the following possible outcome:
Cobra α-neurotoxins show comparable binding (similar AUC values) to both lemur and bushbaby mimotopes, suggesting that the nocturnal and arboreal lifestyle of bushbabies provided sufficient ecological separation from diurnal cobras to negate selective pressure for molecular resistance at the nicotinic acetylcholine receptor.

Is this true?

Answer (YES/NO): NO